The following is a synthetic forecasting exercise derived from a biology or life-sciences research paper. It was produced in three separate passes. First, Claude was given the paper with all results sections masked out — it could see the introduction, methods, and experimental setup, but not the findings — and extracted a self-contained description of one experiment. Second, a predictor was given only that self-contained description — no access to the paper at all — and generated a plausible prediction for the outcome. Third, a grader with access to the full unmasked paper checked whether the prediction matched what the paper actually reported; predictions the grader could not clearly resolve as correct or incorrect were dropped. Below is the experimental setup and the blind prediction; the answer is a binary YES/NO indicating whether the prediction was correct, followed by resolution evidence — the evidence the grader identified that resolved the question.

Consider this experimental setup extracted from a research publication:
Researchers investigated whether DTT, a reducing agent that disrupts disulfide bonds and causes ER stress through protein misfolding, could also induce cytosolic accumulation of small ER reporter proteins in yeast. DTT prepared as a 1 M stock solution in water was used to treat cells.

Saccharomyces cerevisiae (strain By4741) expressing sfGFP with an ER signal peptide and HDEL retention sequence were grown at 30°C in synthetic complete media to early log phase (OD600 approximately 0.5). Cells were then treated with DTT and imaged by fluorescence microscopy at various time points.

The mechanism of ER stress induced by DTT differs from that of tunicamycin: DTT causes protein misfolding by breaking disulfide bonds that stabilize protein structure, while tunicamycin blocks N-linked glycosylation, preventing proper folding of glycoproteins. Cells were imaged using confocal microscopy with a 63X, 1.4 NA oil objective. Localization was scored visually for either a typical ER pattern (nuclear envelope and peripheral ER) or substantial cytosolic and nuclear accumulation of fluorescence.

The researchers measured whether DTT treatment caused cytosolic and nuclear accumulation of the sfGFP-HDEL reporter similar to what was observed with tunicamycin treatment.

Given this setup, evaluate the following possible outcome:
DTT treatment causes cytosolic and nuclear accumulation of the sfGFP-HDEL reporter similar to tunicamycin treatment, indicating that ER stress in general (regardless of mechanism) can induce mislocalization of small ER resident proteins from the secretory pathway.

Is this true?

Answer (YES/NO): YES